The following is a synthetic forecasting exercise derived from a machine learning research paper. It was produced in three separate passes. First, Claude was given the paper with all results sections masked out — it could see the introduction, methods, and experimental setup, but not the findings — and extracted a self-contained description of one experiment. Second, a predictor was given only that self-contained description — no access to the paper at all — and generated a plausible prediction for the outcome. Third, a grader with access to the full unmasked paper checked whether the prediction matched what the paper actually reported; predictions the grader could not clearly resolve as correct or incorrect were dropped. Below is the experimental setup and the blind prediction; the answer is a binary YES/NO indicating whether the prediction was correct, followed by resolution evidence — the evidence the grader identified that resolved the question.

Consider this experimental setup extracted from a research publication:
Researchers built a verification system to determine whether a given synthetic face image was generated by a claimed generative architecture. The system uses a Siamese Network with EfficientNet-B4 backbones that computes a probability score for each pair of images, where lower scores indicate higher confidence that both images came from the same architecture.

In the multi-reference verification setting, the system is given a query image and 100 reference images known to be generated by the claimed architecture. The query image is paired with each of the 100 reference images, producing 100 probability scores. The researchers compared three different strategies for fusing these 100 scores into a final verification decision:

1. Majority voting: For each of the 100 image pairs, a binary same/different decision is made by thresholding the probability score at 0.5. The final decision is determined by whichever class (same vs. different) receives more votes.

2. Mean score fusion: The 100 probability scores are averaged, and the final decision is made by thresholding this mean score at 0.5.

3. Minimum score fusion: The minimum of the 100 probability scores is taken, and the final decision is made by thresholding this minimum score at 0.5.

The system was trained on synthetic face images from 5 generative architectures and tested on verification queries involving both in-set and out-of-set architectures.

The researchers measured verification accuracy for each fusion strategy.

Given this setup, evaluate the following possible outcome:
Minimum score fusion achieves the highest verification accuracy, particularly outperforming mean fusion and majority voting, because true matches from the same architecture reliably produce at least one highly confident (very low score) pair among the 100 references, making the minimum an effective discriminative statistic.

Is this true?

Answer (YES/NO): YES